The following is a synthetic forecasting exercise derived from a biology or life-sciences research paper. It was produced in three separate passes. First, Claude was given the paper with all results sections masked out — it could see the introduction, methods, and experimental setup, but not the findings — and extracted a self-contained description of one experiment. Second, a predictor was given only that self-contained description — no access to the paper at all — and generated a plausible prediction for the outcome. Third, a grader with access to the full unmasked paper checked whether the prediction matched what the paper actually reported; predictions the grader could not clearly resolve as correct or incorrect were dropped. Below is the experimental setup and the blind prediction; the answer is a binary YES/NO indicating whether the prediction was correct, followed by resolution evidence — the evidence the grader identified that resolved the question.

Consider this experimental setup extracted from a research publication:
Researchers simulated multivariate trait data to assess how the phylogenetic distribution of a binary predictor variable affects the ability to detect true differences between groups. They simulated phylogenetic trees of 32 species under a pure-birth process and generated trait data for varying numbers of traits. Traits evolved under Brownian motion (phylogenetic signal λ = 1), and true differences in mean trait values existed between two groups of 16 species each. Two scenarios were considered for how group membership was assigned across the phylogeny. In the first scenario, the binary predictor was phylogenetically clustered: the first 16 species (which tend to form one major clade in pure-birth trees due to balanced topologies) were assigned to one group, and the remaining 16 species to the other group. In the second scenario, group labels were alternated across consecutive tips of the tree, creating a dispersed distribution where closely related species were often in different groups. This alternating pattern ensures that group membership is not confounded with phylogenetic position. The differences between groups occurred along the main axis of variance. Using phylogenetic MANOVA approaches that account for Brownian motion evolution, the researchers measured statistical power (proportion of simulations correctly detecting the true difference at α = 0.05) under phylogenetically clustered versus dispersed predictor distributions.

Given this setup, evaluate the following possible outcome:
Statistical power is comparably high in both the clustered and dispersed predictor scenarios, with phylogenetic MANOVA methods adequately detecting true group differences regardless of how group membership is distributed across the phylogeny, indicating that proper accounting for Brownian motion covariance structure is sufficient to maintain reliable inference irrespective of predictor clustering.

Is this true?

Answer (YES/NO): YES